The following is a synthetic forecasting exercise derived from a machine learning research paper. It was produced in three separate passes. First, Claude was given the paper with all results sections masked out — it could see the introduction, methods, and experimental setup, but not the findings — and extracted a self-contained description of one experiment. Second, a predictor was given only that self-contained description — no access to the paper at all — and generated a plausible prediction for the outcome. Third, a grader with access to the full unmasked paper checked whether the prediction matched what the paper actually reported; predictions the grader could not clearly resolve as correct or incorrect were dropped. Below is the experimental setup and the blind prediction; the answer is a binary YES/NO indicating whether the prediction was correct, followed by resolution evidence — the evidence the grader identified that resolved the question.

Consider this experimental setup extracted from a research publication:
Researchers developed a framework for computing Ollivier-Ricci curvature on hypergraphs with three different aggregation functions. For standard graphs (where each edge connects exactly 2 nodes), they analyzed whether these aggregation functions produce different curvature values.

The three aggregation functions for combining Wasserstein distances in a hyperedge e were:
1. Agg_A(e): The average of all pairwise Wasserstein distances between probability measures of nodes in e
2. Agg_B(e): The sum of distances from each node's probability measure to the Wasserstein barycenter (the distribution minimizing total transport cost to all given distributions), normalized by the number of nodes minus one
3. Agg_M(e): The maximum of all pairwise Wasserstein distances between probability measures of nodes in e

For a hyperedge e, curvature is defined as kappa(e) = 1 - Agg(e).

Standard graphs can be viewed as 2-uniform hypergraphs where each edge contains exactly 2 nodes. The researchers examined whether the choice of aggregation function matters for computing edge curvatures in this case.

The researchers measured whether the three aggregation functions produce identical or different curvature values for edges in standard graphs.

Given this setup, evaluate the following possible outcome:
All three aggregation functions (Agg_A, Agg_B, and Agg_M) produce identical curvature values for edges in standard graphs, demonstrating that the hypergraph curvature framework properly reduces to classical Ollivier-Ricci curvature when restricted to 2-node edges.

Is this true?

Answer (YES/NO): YES